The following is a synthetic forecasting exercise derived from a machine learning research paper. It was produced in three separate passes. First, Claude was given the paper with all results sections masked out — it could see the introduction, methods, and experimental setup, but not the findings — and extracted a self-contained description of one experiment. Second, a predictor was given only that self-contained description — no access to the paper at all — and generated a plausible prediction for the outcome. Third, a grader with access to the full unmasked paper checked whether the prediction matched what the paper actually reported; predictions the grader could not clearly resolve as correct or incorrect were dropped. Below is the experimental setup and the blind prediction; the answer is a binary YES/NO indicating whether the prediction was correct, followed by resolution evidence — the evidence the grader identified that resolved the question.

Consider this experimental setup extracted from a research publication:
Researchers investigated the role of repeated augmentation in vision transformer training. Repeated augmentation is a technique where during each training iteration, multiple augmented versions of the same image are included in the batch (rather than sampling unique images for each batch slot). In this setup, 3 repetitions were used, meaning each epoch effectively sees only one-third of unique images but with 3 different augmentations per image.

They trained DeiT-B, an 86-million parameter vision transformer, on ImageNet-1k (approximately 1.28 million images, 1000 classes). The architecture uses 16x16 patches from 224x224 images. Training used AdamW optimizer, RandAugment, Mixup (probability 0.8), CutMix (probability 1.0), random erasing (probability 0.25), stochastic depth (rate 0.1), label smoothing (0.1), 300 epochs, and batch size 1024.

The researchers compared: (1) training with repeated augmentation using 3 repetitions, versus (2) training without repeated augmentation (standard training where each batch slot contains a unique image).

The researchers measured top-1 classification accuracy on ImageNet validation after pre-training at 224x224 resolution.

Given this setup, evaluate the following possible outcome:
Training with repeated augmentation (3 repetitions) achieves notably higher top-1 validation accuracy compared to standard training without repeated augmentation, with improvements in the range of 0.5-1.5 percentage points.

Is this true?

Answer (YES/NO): NO